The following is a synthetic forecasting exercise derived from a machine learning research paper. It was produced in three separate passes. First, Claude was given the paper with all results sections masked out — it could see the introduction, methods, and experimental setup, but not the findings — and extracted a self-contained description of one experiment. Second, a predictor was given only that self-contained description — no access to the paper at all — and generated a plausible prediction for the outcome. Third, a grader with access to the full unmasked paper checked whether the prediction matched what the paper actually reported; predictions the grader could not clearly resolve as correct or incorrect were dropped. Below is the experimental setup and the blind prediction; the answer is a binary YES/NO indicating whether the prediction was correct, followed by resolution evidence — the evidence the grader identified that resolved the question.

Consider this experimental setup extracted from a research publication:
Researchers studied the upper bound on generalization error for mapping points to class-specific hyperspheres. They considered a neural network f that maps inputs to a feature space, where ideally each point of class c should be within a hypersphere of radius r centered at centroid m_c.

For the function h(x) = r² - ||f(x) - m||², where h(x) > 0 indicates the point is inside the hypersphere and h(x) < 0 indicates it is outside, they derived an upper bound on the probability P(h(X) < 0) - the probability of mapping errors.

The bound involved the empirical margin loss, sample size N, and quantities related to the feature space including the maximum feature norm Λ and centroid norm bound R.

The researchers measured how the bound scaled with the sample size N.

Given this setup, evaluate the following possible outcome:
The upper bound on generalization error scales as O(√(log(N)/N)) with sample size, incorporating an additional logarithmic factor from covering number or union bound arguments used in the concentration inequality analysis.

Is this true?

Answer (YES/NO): NO